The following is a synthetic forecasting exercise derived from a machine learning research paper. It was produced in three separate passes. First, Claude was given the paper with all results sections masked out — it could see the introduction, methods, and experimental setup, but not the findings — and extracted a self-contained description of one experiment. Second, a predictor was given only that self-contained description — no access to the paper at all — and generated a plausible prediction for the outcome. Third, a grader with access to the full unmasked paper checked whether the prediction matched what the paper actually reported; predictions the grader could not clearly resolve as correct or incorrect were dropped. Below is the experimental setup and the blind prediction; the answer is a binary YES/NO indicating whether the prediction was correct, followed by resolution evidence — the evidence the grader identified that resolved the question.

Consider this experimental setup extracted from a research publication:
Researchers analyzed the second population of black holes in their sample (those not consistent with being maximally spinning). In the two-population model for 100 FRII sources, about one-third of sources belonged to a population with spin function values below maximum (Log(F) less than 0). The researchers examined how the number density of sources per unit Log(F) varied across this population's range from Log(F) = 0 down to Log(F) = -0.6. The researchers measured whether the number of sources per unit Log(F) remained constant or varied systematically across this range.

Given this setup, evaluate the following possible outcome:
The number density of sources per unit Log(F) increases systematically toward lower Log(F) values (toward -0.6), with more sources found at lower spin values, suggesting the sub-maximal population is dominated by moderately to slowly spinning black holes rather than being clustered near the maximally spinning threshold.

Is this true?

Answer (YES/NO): NO